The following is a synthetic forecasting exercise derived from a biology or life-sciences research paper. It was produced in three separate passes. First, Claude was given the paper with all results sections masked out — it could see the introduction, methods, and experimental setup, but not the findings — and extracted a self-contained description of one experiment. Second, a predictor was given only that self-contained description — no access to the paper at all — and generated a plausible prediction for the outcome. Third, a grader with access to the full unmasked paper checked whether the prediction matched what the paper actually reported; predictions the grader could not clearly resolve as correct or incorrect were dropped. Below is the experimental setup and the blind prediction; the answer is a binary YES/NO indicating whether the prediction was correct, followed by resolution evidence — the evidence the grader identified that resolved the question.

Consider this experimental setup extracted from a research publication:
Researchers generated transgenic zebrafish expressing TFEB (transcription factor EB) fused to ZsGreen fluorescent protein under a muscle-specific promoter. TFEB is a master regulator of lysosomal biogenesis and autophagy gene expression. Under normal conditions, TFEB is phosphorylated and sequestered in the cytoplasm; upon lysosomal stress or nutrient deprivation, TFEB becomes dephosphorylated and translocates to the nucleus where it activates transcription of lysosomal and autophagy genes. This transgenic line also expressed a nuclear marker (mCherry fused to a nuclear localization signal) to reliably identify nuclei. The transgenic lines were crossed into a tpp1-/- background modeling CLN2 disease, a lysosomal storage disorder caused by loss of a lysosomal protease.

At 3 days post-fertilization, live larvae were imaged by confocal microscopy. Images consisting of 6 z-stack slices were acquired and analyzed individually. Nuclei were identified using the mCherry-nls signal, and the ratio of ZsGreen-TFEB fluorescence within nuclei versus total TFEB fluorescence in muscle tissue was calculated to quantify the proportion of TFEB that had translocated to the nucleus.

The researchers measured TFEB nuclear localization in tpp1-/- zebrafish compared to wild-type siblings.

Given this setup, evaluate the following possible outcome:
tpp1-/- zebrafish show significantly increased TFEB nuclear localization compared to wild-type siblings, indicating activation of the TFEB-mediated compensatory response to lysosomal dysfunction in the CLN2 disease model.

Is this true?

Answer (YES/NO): NO